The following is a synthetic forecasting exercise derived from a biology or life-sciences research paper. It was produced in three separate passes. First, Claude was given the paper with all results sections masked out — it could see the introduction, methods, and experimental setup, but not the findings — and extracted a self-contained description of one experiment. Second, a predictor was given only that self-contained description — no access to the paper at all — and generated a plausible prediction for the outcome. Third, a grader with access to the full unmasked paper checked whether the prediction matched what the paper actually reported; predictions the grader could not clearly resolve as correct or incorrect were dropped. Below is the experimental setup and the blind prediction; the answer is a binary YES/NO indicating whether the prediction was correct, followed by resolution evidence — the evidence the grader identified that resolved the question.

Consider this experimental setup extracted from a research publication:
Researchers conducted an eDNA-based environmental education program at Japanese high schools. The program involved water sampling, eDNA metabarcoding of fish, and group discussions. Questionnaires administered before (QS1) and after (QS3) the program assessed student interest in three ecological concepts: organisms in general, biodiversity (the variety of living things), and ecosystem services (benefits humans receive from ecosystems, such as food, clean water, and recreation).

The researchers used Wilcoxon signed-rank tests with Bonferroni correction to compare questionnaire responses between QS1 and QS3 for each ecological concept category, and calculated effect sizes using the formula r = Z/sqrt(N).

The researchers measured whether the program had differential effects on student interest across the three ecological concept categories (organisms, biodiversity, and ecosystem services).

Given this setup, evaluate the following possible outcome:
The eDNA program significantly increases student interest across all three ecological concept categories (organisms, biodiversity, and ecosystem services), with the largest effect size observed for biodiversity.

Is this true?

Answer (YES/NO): NO